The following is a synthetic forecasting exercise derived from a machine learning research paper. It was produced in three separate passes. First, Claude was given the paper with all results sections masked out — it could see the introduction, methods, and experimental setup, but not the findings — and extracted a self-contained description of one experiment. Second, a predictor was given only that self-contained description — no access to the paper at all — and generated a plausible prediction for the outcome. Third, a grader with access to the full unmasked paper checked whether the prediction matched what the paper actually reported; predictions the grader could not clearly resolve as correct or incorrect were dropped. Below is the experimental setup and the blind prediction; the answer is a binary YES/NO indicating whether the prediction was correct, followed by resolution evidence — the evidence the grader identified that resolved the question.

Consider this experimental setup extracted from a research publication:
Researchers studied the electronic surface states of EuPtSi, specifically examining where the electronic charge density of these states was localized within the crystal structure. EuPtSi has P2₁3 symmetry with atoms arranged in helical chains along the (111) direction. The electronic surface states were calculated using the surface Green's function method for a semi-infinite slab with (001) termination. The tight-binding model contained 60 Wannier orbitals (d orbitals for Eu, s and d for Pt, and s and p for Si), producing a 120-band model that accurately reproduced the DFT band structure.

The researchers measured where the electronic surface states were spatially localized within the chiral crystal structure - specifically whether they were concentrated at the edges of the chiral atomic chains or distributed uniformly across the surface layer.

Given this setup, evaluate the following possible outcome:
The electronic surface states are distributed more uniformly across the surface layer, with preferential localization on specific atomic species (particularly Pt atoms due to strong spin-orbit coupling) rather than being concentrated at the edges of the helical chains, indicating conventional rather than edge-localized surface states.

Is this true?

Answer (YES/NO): NO